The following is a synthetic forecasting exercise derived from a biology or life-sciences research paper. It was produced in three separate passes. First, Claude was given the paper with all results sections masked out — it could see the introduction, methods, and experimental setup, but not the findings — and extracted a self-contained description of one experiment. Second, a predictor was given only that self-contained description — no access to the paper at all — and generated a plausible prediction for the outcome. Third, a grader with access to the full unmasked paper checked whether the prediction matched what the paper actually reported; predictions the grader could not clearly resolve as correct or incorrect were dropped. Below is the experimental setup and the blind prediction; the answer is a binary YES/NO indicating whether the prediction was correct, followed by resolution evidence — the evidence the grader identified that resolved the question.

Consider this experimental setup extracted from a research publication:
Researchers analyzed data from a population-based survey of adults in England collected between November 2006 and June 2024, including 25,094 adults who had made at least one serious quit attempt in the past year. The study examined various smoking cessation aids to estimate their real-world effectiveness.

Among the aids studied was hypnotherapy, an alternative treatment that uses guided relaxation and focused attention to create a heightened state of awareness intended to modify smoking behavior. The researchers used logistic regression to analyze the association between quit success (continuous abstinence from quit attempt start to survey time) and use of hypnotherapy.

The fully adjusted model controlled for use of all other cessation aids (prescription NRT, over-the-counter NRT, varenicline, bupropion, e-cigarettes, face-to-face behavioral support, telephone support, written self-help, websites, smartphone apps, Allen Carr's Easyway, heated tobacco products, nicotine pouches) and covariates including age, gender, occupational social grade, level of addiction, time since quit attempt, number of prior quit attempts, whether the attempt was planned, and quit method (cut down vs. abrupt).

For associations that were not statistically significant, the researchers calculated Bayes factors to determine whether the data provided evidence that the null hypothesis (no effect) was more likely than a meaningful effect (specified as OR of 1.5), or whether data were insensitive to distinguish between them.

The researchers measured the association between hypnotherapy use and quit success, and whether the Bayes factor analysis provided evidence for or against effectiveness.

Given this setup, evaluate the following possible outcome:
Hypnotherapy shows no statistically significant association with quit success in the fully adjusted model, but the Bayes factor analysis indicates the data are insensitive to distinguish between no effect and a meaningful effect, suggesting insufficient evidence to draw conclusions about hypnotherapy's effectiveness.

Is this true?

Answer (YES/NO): NO